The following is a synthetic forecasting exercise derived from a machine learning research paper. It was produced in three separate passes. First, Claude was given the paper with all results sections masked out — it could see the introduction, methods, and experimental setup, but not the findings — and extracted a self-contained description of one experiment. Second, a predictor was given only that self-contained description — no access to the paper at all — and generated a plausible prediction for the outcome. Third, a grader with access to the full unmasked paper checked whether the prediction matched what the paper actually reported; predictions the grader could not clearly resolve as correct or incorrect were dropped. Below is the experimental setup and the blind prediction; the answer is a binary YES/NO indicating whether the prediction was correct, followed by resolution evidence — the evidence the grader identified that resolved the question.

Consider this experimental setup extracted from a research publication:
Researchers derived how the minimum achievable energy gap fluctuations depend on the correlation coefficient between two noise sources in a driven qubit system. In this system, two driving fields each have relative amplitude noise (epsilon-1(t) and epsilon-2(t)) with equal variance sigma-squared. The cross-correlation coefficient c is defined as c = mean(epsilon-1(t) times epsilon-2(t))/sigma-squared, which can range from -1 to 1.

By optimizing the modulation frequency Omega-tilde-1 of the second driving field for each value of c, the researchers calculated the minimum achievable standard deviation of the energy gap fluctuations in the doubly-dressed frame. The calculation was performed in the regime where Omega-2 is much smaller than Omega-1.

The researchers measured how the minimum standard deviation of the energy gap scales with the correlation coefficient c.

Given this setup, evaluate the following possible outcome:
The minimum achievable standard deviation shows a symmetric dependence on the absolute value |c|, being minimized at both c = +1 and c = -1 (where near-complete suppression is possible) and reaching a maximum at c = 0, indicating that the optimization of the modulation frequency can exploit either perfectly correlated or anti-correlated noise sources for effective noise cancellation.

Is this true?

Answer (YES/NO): YES